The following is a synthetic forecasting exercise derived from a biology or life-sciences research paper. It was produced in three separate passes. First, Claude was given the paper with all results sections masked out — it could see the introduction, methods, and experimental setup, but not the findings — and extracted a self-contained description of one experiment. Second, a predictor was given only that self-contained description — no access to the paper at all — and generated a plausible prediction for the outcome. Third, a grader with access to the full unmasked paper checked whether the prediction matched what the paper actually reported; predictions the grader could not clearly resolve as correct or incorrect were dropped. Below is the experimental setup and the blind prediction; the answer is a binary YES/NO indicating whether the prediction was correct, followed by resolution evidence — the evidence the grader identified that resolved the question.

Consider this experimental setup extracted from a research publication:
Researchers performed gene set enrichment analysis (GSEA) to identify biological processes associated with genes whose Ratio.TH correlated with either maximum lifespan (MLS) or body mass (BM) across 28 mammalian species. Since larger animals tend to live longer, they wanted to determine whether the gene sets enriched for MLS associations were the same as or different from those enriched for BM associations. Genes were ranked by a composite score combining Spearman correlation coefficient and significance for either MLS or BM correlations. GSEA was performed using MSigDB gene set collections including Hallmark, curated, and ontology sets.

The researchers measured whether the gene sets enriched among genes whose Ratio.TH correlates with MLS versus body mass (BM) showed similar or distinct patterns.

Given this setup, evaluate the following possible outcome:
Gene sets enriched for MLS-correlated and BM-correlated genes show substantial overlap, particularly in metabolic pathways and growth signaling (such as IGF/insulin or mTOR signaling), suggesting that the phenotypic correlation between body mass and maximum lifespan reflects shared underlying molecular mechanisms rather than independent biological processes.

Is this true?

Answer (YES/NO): NO